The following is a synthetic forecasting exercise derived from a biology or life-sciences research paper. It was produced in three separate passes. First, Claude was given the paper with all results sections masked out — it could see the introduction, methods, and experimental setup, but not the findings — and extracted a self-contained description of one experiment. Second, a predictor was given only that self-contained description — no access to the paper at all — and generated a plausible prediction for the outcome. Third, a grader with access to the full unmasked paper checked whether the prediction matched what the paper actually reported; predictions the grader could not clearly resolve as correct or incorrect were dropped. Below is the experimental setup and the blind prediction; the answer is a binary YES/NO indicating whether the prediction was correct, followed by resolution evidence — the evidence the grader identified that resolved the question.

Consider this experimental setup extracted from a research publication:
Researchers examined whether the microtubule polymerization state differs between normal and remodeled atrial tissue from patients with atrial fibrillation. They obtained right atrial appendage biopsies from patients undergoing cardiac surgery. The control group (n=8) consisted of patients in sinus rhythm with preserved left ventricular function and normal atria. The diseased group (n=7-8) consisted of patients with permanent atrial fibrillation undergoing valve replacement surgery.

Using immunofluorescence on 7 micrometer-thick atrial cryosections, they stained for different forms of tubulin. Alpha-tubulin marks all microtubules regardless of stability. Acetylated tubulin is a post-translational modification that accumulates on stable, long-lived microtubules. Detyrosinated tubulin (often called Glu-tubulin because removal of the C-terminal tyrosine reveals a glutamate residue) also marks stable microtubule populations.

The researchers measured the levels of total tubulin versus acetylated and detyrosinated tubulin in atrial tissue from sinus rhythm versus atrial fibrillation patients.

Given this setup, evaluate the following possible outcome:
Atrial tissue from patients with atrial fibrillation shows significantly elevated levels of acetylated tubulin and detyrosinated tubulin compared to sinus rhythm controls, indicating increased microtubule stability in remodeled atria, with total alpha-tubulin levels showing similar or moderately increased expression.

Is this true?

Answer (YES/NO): NO